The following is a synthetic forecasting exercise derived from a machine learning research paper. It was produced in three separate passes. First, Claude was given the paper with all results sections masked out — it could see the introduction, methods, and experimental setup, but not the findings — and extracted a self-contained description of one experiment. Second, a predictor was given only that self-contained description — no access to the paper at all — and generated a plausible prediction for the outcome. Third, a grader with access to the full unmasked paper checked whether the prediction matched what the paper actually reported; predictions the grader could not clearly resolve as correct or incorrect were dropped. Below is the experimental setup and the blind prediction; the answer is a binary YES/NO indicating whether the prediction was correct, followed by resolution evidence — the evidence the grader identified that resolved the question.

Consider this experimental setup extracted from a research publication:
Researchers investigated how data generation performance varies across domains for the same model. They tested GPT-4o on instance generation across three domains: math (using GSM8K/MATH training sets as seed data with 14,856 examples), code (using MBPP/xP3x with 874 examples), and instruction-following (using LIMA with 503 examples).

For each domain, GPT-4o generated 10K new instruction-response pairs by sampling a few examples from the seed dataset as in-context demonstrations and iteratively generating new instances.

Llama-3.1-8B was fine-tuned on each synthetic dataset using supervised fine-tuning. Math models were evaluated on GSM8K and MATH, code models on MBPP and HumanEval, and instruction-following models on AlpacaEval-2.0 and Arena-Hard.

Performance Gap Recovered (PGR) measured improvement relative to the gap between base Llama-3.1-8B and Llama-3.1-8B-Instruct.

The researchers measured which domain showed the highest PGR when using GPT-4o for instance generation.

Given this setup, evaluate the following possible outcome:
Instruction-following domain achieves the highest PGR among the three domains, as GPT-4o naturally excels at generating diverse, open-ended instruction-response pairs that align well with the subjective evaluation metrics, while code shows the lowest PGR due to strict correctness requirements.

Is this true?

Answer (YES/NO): NO